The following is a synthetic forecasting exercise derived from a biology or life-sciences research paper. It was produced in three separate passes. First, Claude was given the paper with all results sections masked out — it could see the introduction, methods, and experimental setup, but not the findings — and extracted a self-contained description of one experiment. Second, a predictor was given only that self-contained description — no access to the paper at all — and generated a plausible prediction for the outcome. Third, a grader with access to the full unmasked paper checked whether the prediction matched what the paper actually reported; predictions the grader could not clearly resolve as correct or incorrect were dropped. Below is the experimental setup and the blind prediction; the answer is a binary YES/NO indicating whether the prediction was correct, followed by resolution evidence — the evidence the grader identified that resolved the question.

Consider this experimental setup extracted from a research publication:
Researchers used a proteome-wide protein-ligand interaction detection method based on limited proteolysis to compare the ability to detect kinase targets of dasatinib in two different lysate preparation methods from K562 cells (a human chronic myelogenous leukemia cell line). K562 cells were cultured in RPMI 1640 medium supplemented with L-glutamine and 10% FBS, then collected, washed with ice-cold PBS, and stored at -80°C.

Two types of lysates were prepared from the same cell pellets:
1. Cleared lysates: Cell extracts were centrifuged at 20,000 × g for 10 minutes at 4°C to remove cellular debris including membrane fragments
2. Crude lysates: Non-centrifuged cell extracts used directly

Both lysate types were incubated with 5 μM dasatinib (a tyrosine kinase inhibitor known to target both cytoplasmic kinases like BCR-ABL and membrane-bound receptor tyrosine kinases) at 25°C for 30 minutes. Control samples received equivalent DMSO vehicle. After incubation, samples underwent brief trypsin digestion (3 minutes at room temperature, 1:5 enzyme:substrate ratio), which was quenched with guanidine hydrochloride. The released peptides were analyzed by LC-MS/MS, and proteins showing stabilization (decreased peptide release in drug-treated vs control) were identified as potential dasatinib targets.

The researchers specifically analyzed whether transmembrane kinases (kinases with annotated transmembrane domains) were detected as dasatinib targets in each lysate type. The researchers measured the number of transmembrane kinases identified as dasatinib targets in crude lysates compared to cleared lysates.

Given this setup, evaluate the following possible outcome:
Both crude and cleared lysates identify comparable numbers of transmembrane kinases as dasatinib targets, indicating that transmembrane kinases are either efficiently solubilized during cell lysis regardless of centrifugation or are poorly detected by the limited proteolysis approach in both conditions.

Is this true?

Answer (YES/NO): NO